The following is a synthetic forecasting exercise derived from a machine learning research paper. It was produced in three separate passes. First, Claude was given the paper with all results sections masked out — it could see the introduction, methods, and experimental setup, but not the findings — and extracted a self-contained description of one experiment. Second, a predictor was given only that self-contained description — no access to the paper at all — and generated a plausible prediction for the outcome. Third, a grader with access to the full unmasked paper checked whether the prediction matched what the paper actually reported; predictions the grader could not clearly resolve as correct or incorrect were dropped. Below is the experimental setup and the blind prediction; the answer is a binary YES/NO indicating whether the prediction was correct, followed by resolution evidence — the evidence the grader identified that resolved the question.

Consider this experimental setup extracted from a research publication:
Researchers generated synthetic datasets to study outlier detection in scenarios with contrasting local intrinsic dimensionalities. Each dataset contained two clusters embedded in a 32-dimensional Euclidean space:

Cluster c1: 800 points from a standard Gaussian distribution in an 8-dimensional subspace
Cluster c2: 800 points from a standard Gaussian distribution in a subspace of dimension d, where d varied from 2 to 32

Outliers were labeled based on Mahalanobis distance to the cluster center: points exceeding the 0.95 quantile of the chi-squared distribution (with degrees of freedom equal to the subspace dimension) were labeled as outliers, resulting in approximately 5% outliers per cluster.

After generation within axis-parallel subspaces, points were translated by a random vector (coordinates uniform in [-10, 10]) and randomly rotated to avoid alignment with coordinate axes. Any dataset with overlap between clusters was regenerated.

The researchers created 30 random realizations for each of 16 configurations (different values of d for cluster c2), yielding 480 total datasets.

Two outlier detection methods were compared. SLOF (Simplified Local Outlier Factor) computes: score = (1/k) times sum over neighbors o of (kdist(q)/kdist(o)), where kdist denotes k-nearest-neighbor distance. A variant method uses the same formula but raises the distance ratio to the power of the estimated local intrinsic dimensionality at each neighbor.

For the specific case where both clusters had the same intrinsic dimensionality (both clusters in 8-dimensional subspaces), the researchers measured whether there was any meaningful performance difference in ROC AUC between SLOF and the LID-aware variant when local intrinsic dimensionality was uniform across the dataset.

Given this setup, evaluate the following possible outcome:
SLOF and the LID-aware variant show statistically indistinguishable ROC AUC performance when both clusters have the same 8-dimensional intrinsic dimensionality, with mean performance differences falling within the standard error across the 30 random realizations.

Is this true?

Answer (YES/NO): YES